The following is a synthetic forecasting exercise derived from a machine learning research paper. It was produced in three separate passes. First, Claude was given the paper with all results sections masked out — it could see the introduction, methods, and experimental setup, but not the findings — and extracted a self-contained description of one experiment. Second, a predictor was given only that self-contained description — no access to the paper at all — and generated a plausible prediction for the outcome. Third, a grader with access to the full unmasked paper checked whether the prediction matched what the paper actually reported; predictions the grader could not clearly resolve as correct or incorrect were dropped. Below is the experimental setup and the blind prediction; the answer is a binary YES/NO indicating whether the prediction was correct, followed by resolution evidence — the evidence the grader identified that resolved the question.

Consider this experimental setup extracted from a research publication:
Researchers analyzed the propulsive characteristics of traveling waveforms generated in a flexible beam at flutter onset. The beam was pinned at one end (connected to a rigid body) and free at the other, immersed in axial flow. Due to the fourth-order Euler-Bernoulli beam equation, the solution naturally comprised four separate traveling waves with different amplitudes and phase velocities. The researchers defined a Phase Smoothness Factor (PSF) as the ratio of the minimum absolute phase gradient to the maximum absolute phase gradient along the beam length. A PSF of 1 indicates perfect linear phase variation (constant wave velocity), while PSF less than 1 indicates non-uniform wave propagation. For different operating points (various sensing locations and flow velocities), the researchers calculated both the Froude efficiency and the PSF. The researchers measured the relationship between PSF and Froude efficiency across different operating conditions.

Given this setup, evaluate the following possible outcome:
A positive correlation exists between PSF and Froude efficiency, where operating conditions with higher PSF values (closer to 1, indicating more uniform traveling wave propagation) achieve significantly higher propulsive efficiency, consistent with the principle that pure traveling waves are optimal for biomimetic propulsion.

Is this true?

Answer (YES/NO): YES